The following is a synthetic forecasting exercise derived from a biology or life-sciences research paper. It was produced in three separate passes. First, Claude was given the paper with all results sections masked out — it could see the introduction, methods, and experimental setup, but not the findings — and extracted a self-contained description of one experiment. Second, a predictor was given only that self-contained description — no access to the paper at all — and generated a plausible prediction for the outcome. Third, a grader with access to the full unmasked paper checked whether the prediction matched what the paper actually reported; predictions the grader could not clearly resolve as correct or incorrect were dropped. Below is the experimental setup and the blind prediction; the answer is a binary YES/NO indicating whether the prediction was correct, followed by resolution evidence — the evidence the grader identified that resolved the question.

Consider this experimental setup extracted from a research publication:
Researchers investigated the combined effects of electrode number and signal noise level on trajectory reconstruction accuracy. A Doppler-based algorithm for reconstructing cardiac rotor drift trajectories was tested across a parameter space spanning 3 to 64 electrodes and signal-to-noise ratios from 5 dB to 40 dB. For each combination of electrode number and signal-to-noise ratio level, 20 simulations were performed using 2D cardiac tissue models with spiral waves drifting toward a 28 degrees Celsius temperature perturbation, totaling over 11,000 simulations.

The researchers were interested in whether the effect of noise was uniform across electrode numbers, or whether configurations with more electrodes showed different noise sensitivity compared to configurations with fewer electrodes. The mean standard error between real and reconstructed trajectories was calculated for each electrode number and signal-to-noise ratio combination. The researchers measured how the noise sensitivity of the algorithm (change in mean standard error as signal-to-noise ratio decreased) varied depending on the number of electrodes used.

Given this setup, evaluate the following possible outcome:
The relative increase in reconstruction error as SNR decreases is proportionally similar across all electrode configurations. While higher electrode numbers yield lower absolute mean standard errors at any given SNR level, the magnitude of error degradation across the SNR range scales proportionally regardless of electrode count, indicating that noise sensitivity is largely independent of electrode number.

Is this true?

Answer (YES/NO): NO